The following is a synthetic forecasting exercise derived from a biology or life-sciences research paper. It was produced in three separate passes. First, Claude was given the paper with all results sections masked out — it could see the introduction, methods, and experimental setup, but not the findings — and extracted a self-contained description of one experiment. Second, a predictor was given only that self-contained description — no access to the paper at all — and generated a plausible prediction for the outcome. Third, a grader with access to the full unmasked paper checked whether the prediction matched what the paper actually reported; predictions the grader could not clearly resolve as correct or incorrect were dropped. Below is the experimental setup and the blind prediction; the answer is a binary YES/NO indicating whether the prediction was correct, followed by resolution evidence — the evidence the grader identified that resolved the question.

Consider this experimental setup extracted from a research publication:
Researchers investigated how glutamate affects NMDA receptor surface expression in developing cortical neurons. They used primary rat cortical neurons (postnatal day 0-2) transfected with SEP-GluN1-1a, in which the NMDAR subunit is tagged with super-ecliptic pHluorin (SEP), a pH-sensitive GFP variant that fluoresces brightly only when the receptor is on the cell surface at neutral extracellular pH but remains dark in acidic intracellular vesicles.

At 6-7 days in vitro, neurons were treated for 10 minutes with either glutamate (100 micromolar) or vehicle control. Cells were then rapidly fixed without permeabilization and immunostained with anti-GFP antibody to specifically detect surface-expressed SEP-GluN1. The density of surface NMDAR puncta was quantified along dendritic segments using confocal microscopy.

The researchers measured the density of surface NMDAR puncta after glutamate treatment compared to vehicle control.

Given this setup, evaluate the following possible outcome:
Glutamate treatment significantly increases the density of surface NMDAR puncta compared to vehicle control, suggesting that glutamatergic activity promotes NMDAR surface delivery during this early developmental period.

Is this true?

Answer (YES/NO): NO